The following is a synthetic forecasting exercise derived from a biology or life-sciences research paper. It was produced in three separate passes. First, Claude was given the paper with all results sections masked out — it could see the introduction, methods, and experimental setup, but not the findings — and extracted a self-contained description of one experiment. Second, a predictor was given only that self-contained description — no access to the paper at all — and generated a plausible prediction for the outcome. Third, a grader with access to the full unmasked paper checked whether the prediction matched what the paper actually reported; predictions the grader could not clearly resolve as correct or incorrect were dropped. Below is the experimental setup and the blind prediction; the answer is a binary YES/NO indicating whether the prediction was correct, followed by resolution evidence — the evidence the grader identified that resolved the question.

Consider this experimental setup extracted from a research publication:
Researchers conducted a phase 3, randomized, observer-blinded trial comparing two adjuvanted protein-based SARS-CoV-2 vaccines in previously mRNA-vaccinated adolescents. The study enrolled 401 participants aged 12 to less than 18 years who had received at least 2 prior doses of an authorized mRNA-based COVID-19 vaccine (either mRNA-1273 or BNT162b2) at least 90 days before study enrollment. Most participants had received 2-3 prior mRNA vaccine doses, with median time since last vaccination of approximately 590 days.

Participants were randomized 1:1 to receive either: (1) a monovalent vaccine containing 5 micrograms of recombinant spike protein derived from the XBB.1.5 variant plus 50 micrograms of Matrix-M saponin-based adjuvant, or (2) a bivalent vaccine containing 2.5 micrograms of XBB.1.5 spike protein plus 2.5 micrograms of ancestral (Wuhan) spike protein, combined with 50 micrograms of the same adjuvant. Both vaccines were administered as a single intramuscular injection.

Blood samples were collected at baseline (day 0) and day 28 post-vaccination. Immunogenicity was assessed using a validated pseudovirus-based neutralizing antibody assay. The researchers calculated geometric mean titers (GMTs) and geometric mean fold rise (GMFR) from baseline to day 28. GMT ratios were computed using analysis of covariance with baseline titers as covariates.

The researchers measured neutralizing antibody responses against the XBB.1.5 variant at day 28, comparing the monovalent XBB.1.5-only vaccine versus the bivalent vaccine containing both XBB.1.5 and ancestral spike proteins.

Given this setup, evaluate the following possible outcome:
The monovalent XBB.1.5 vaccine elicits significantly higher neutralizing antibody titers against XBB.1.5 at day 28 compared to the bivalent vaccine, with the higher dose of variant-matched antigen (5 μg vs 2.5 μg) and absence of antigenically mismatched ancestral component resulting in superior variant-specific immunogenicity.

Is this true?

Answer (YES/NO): YES